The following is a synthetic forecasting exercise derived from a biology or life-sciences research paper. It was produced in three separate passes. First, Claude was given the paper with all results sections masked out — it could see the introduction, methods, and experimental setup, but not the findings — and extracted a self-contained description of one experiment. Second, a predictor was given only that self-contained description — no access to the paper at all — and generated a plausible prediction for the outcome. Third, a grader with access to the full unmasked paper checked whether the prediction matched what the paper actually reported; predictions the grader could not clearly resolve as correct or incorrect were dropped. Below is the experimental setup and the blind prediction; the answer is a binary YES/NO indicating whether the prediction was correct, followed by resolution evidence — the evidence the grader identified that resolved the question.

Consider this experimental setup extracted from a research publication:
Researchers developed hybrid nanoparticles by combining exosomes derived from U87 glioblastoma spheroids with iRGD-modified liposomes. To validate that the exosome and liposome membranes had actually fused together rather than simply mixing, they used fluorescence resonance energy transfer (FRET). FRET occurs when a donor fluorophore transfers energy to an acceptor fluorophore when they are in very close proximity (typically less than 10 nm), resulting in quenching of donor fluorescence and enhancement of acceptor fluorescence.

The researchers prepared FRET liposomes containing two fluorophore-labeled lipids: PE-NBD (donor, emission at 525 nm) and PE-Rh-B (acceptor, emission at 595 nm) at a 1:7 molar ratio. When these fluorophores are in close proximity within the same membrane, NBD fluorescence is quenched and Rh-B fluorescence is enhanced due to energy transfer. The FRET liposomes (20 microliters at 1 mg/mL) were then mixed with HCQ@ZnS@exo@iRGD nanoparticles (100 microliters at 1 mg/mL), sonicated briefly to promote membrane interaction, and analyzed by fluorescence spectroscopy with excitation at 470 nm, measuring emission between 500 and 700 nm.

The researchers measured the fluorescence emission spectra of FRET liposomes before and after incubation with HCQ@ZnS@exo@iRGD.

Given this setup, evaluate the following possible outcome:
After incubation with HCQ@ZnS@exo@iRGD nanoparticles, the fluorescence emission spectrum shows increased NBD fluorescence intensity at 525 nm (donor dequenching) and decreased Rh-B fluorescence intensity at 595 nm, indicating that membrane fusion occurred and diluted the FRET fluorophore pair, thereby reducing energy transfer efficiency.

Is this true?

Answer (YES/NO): YES